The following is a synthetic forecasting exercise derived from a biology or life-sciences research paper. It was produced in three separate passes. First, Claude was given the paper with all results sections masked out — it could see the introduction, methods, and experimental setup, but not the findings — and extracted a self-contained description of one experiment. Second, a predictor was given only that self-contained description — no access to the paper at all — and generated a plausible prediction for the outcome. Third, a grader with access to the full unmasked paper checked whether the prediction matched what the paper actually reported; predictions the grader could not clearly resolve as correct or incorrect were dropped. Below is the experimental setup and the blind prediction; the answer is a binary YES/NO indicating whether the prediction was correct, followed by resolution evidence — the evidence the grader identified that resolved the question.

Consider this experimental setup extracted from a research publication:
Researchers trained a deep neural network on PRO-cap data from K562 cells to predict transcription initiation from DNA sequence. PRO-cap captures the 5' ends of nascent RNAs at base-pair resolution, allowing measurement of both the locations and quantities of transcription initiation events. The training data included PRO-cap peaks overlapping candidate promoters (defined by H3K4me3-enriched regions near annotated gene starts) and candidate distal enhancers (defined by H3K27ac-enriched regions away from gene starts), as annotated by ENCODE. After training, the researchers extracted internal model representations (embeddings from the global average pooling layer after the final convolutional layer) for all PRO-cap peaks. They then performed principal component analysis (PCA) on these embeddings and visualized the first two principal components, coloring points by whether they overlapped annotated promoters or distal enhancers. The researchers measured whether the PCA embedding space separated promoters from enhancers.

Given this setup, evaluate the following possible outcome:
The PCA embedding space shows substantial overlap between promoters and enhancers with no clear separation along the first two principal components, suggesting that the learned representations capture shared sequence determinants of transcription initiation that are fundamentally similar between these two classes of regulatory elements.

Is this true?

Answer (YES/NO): NO